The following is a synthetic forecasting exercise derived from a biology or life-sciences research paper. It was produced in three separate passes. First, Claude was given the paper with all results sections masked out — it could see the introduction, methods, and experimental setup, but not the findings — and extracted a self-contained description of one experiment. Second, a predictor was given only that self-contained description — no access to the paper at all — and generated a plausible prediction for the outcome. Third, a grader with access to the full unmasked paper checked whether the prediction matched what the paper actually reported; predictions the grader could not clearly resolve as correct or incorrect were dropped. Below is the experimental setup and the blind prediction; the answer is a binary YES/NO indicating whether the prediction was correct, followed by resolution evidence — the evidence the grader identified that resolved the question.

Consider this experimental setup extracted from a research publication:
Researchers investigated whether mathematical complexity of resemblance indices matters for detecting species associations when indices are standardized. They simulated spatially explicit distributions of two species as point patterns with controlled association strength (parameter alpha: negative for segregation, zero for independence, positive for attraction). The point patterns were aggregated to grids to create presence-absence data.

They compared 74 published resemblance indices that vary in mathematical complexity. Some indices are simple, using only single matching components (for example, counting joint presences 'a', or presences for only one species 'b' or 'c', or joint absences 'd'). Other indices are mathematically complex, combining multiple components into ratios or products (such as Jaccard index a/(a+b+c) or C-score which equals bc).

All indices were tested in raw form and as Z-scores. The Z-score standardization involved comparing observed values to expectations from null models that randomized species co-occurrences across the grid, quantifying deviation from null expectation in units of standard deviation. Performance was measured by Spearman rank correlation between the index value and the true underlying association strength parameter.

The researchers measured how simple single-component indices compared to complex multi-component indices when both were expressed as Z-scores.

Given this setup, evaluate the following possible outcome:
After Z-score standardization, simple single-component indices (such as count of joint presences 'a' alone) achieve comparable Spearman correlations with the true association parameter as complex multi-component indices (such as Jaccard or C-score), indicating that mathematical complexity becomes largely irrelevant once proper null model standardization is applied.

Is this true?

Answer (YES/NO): YES